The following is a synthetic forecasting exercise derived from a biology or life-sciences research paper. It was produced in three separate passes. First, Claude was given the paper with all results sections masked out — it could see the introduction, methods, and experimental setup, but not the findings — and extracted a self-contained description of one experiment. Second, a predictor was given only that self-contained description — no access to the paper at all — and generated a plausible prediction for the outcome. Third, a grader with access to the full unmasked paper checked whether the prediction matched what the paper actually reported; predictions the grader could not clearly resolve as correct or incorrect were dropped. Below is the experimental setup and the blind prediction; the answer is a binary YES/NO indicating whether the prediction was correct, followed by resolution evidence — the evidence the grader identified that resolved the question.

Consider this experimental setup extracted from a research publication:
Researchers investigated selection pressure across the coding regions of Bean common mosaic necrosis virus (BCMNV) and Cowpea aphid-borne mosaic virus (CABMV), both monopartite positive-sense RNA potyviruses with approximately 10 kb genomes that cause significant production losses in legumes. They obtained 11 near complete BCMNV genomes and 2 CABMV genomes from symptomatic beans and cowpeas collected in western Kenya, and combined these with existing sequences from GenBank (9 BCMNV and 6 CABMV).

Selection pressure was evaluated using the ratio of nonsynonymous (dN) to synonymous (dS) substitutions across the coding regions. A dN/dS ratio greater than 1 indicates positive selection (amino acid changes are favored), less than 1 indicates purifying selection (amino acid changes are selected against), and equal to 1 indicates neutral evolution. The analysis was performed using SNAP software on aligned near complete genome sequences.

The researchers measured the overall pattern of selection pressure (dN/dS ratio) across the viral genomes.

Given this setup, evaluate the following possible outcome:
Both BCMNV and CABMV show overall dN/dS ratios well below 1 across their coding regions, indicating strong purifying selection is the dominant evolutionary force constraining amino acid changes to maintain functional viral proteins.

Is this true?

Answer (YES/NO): YES